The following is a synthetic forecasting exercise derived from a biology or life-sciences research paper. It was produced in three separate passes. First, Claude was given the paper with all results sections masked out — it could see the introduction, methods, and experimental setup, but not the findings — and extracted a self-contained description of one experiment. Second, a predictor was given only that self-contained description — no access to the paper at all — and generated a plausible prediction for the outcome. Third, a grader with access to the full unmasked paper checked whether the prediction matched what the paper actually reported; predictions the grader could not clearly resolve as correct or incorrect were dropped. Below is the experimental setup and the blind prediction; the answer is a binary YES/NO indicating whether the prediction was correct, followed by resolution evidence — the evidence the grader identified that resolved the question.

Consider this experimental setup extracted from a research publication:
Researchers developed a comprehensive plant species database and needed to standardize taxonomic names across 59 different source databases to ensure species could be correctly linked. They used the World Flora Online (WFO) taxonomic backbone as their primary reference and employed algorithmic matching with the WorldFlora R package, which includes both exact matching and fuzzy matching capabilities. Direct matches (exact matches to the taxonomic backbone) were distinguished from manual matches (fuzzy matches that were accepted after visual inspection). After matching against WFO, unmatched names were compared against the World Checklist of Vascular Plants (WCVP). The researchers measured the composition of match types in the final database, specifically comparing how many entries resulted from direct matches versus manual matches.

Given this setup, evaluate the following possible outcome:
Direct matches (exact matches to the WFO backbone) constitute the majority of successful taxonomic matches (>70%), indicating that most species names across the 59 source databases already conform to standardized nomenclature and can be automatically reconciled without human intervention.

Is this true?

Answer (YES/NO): YES